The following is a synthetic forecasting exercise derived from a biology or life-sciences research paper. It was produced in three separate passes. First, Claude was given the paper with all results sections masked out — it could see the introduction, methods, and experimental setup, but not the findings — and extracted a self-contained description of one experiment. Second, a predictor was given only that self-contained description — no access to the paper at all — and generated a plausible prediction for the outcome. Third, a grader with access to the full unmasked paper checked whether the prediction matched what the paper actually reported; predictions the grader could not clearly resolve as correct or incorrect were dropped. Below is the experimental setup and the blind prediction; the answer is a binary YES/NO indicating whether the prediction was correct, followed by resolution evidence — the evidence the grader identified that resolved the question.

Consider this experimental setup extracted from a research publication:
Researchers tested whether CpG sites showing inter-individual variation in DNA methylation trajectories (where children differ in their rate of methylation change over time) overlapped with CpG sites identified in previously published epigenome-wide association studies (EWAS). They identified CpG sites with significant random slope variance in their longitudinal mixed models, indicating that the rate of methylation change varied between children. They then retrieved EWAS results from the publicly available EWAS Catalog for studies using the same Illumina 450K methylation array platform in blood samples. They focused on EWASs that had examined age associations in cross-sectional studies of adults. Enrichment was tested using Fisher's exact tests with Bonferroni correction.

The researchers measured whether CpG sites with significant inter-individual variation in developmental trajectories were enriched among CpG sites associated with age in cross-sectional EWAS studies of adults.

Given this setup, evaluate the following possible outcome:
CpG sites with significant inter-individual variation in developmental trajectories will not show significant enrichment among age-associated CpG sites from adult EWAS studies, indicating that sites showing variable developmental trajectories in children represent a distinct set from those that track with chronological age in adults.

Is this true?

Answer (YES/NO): YES